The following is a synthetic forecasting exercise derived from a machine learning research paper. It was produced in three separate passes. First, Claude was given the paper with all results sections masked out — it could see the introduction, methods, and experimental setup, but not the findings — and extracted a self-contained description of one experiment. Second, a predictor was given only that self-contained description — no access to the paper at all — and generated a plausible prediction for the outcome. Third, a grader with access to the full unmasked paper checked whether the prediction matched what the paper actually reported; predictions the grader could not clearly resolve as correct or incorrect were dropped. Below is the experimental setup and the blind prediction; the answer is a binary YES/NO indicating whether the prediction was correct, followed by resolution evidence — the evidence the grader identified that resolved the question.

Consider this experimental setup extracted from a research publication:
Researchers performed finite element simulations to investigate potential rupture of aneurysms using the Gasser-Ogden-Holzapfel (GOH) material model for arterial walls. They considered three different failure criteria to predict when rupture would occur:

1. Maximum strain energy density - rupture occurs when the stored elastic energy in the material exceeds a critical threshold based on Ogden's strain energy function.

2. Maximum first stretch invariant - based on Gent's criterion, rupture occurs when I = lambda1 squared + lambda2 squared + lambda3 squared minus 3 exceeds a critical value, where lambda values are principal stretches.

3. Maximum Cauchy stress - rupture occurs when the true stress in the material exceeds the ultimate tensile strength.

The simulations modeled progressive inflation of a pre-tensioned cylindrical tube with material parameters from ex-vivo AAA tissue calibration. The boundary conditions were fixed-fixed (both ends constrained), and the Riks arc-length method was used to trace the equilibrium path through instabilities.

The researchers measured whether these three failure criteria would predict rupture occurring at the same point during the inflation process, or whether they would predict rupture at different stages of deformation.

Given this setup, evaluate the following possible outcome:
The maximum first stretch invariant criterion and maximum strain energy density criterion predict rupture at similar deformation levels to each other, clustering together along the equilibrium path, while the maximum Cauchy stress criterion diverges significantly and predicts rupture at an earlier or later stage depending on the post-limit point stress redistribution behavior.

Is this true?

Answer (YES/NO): NO